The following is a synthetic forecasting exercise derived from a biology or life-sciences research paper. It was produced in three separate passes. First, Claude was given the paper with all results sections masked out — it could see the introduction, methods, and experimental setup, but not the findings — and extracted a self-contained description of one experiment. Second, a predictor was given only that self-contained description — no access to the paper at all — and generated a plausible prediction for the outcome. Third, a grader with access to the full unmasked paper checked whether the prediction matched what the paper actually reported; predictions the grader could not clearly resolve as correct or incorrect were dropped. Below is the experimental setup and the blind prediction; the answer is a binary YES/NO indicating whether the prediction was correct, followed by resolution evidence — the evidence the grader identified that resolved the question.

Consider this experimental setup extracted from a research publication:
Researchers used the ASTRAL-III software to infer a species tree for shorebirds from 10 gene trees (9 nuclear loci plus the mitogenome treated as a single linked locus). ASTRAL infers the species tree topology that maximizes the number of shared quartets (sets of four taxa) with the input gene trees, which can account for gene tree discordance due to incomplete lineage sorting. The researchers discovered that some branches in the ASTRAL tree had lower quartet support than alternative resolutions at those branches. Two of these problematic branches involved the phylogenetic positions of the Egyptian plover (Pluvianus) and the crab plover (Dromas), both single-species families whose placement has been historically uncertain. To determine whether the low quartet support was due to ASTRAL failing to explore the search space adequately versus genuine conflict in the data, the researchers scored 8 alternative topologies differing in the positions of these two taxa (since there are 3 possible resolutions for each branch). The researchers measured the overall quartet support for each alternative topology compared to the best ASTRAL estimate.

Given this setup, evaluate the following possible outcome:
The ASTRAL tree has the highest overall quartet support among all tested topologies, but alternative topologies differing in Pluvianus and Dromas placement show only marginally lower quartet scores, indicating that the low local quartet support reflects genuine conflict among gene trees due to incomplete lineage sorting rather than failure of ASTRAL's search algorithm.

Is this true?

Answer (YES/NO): NO